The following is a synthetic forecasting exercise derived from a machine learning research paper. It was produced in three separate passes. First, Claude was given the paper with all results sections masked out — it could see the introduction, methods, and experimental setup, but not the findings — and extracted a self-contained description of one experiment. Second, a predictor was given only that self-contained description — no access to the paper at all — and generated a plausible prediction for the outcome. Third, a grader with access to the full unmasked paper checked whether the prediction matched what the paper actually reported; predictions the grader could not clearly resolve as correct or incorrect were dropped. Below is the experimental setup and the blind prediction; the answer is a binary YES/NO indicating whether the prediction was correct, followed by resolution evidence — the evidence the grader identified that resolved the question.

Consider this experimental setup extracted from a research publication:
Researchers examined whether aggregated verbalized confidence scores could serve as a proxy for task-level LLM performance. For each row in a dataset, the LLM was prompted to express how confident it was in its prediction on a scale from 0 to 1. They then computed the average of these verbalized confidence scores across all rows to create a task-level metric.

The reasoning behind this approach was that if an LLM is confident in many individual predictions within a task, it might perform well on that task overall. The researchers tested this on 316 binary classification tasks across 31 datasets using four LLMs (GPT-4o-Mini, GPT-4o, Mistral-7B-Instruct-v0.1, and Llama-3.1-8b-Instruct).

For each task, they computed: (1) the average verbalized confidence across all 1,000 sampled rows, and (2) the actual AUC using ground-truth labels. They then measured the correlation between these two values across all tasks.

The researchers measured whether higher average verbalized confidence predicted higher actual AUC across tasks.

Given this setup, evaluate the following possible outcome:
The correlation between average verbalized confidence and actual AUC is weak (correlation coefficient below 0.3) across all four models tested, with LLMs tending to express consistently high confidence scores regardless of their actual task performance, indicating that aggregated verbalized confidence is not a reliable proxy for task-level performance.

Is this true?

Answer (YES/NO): NO